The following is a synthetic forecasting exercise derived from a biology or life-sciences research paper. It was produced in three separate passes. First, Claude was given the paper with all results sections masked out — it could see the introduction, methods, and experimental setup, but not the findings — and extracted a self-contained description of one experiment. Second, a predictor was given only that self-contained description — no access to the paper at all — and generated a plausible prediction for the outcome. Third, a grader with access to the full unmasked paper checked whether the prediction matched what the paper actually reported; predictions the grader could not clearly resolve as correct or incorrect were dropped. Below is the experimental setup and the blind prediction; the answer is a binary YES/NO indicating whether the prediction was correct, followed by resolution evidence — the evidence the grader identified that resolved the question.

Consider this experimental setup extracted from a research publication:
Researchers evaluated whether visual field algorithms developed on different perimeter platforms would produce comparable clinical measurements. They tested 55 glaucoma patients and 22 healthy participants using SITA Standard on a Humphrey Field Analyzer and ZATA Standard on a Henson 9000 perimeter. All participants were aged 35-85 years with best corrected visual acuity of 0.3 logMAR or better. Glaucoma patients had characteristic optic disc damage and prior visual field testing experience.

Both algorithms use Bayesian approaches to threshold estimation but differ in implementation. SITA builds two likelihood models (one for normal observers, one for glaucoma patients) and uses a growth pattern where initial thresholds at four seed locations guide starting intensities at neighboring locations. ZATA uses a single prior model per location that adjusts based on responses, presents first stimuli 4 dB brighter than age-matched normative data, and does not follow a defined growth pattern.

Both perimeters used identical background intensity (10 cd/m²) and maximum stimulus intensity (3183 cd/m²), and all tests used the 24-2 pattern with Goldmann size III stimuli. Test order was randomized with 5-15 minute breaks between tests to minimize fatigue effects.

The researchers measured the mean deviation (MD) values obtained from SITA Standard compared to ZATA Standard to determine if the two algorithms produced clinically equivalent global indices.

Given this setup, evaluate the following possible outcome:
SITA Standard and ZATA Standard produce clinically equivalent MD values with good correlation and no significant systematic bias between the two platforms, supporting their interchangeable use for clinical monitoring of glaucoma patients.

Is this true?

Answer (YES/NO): NO